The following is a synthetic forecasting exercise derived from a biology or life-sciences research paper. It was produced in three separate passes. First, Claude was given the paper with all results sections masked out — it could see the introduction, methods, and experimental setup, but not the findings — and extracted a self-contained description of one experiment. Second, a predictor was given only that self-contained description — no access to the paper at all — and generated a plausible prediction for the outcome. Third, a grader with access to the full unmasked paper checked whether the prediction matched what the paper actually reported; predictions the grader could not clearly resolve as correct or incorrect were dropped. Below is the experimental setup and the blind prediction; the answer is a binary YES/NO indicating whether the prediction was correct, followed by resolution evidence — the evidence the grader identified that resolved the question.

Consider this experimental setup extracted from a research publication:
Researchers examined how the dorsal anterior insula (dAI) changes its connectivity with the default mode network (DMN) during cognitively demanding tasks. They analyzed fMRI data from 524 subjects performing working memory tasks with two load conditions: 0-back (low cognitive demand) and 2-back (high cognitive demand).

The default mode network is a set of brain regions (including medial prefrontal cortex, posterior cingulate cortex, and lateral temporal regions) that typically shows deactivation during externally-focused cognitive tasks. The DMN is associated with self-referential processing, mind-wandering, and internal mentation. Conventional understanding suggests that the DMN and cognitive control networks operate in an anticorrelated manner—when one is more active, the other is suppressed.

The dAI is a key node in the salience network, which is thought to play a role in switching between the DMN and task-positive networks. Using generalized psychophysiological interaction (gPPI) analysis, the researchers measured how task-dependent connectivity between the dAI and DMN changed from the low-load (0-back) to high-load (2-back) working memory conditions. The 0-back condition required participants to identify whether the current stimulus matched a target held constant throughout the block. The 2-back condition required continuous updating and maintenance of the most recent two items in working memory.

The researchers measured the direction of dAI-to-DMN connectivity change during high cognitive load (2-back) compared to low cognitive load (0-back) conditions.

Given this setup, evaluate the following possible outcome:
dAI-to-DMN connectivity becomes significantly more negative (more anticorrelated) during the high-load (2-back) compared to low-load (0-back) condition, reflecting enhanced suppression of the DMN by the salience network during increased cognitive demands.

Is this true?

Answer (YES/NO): NO